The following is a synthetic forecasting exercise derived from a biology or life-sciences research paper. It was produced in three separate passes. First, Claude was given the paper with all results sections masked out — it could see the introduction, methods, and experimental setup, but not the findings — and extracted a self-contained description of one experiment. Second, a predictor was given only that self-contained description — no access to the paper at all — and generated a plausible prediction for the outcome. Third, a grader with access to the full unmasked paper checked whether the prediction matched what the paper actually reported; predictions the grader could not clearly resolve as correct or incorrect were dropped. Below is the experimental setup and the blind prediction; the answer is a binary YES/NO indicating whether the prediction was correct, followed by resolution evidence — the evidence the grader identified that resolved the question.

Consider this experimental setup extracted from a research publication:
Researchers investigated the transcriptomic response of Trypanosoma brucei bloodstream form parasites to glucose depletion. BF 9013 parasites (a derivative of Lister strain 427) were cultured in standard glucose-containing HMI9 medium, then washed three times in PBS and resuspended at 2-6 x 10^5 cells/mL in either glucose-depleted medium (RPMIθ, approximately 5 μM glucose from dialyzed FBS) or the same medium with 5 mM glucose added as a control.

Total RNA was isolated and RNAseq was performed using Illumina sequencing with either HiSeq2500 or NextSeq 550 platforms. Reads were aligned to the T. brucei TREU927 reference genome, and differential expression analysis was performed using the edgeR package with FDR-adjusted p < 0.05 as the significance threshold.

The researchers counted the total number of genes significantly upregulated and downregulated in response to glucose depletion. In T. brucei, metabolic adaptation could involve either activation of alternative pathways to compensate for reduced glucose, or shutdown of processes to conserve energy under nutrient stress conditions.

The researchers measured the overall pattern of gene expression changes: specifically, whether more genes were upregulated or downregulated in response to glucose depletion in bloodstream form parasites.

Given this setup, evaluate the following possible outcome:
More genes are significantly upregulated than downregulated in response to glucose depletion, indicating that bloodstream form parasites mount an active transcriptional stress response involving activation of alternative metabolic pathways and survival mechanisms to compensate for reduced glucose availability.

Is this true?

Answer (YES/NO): YES